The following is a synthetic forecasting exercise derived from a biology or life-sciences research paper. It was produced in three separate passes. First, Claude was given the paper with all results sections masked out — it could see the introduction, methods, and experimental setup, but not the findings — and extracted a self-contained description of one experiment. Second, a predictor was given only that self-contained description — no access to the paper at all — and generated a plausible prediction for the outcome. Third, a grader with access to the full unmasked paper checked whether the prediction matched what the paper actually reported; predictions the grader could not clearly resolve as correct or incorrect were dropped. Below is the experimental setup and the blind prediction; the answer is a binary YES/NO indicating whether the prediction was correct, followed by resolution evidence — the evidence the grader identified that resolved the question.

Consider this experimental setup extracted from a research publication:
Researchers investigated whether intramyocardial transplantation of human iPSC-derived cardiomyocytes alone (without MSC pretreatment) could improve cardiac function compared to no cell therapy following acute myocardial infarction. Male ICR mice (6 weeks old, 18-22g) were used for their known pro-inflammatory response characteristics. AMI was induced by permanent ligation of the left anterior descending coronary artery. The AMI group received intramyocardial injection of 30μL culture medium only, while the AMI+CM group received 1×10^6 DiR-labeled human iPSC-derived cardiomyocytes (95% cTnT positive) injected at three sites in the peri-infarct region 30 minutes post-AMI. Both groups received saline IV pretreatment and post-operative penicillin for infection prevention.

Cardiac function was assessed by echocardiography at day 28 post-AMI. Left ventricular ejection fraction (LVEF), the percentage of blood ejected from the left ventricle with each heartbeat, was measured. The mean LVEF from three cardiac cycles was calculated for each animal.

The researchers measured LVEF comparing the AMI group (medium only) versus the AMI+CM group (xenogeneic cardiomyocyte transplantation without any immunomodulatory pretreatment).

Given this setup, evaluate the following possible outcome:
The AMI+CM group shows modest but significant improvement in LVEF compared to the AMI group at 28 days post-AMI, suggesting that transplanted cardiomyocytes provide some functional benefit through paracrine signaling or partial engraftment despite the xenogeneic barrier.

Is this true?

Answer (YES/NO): YES